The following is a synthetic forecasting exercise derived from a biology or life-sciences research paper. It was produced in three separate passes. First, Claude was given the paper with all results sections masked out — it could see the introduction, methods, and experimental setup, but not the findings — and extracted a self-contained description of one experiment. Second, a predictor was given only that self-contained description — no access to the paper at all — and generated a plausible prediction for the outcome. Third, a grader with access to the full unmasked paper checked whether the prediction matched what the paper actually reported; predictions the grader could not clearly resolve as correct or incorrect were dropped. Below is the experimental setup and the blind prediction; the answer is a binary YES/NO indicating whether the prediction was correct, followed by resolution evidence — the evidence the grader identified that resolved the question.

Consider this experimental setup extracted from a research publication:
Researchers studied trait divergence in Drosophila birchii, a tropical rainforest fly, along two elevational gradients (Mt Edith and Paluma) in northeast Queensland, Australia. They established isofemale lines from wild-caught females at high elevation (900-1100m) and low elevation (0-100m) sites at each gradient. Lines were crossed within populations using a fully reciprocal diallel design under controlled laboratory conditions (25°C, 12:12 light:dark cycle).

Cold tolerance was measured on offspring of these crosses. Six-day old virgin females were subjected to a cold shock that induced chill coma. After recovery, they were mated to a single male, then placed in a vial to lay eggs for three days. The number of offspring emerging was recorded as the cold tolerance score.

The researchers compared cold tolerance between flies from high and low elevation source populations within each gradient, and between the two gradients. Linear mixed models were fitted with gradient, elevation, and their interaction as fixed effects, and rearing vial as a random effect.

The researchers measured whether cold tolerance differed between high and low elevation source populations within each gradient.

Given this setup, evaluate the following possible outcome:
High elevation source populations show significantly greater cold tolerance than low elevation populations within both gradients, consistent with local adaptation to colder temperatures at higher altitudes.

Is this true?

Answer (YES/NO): NO